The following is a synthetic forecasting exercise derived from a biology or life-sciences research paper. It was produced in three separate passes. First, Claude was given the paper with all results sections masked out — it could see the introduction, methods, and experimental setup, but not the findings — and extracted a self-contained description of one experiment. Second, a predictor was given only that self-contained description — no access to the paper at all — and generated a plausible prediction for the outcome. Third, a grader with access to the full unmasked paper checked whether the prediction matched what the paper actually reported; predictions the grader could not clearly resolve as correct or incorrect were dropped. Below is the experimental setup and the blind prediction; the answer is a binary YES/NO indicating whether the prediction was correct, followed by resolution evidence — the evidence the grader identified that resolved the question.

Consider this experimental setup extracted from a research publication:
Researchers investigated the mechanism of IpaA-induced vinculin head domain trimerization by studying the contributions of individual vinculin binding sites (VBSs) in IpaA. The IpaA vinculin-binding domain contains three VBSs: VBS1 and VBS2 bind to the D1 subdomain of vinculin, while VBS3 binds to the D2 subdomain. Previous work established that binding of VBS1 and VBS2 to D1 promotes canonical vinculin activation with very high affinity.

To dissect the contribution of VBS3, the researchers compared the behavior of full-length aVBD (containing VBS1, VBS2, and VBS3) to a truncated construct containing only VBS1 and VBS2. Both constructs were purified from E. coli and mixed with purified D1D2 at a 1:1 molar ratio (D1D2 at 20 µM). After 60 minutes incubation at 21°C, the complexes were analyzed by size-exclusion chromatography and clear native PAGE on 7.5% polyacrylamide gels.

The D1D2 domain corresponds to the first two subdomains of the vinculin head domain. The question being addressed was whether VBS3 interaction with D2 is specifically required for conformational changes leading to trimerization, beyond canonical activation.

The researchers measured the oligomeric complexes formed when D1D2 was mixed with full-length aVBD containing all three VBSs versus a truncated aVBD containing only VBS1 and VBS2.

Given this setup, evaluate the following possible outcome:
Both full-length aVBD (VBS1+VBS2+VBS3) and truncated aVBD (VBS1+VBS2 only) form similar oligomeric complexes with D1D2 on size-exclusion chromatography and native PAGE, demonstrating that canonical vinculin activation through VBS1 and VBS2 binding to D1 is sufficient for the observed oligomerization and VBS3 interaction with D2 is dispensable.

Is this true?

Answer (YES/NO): NO